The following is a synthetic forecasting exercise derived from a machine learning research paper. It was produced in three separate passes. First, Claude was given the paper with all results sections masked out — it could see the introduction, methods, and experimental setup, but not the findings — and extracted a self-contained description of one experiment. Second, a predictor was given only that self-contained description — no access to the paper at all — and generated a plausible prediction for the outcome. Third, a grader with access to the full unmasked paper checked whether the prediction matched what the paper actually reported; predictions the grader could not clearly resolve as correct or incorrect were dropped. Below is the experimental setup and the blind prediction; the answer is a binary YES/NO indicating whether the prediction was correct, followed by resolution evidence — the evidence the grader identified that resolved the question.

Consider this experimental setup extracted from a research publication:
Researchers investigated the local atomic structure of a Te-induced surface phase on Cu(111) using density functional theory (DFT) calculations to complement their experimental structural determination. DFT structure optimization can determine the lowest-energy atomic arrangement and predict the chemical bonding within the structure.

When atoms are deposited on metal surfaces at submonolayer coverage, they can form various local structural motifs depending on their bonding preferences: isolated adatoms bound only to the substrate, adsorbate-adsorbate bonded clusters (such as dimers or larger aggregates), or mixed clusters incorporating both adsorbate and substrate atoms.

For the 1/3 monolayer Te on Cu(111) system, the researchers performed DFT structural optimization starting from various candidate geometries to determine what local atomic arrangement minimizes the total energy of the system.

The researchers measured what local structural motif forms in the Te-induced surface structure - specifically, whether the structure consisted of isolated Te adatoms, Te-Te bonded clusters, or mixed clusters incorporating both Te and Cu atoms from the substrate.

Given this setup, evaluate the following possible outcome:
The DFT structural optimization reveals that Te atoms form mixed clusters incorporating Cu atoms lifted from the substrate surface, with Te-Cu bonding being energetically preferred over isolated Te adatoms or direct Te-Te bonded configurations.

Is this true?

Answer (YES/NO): YES